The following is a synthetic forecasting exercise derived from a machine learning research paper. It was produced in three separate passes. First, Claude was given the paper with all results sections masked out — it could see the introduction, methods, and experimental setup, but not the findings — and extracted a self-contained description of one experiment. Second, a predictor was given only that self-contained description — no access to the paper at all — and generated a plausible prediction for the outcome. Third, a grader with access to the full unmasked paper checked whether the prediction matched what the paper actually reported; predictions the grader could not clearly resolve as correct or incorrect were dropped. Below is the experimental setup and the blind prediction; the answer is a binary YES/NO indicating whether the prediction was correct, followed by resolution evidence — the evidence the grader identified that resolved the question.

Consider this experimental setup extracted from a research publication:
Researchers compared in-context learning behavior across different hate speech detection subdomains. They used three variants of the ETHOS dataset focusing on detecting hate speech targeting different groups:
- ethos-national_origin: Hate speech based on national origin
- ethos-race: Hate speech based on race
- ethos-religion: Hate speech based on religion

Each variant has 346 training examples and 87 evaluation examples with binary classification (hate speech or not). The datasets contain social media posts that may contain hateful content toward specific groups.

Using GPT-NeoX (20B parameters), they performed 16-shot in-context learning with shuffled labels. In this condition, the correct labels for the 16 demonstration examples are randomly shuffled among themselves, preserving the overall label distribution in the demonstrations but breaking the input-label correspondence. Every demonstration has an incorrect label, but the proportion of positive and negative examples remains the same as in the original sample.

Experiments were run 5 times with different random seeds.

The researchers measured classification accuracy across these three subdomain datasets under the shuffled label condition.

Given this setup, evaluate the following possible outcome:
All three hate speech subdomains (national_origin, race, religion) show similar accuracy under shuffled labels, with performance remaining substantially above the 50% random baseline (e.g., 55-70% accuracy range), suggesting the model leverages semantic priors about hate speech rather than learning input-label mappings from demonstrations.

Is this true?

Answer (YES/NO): NO